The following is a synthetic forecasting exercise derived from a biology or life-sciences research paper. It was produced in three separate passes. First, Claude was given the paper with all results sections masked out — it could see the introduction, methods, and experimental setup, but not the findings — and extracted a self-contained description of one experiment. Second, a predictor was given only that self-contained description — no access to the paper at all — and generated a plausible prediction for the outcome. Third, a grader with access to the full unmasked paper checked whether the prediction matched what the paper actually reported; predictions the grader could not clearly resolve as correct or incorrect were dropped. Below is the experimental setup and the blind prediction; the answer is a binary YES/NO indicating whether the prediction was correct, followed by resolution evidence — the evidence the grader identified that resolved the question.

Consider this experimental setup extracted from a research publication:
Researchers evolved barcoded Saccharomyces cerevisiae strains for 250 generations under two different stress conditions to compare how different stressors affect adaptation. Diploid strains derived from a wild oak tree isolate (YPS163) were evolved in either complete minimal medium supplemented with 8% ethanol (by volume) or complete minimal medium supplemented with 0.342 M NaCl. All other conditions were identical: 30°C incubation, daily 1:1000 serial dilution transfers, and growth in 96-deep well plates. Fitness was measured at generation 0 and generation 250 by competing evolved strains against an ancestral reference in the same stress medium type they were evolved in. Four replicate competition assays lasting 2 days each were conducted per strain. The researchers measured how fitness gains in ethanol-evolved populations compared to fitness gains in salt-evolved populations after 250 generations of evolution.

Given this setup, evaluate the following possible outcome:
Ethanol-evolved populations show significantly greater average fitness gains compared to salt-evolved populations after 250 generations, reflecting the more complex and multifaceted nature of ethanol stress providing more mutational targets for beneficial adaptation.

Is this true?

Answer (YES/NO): NO